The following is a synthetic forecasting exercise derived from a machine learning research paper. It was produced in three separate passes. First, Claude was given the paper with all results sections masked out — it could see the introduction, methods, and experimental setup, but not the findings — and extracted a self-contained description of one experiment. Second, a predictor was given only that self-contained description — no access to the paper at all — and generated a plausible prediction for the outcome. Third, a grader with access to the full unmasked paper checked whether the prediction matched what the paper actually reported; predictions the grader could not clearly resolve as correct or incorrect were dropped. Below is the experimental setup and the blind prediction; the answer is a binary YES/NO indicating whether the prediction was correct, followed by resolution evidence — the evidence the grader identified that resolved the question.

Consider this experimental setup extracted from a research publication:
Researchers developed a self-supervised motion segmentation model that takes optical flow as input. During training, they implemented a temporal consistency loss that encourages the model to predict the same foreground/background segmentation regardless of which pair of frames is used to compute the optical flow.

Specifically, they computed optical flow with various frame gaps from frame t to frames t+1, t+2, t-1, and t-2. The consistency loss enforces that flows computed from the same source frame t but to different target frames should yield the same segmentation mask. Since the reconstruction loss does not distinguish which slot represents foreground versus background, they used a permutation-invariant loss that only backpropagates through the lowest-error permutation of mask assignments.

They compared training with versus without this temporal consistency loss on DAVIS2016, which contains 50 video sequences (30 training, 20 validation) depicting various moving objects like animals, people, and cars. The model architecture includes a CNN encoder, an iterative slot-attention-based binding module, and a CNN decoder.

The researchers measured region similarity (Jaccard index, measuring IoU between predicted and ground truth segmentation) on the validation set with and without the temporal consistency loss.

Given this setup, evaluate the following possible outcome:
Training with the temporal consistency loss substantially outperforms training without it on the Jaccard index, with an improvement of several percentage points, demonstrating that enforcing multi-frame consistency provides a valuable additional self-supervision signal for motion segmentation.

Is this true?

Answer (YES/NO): YES